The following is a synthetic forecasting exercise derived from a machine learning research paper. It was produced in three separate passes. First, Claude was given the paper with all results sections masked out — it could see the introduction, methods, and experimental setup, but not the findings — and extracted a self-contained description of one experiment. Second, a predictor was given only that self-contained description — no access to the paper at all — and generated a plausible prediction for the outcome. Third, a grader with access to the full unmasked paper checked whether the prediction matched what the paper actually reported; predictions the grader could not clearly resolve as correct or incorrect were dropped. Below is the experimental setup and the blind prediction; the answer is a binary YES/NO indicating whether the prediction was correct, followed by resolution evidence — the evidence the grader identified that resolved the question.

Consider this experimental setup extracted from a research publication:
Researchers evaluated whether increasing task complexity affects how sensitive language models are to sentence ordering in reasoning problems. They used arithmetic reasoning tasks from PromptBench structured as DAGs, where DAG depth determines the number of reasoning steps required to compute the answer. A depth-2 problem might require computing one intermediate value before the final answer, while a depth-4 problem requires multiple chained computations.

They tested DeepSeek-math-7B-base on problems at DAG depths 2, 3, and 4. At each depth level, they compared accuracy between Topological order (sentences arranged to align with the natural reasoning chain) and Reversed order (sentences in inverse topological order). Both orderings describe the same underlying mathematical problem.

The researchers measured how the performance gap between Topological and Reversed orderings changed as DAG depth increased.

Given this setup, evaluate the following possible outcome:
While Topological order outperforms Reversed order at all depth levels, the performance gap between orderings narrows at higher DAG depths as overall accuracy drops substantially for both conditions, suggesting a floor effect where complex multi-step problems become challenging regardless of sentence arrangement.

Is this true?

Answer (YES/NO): NO